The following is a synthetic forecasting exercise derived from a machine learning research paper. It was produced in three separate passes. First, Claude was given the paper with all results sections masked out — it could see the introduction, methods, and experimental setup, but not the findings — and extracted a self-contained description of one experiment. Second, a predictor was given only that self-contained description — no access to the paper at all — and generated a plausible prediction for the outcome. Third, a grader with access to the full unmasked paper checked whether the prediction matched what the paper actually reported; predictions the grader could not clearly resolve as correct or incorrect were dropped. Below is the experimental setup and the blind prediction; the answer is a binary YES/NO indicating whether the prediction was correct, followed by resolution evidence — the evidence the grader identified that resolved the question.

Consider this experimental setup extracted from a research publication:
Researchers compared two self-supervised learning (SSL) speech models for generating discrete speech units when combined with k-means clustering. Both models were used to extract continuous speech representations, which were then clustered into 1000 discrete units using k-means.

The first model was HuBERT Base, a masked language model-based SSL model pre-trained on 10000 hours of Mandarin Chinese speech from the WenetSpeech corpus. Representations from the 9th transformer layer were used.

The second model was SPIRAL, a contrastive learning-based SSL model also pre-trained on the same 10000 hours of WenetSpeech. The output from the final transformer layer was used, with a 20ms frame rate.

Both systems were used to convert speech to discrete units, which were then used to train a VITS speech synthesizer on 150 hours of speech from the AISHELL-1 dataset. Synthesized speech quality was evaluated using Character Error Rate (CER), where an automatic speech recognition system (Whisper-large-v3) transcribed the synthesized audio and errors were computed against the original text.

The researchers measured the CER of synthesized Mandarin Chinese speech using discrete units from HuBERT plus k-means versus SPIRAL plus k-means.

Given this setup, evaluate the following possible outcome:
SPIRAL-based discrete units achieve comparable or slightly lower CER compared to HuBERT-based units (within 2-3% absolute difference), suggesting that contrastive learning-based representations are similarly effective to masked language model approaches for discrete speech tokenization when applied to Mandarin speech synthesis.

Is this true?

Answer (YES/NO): NO